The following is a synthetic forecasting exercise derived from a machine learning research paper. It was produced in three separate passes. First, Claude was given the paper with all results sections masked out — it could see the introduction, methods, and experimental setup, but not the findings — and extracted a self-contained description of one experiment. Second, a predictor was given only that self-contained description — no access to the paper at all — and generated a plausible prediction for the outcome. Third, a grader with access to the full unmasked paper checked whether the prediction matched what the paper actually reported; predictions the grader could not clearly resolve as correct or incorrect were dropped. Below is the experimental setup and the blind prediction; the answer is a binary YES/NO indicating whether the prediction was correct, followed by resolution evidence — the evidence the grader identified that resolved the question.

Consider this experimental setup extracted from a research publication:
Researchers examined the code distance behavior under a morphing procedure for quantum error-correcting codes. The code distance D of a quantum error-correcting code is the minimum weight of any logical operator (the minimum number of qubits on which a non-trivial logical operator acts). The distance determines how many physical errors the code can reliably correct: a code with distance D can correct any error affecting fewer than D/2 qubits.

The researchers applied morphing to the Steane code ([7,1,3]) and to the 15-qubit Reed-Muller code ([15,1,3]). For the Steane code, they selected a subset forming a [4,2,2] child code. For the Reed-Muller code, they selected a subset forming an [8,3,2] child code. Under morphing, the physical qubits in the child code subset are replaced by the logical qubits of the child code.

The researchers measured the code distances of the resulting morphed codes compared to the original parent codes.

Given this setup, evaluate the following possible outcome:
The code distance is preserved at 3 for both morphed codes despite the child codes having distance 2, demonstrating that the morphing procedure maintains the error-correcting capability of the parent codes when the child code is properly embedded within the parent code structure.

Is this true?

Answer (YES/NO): NO